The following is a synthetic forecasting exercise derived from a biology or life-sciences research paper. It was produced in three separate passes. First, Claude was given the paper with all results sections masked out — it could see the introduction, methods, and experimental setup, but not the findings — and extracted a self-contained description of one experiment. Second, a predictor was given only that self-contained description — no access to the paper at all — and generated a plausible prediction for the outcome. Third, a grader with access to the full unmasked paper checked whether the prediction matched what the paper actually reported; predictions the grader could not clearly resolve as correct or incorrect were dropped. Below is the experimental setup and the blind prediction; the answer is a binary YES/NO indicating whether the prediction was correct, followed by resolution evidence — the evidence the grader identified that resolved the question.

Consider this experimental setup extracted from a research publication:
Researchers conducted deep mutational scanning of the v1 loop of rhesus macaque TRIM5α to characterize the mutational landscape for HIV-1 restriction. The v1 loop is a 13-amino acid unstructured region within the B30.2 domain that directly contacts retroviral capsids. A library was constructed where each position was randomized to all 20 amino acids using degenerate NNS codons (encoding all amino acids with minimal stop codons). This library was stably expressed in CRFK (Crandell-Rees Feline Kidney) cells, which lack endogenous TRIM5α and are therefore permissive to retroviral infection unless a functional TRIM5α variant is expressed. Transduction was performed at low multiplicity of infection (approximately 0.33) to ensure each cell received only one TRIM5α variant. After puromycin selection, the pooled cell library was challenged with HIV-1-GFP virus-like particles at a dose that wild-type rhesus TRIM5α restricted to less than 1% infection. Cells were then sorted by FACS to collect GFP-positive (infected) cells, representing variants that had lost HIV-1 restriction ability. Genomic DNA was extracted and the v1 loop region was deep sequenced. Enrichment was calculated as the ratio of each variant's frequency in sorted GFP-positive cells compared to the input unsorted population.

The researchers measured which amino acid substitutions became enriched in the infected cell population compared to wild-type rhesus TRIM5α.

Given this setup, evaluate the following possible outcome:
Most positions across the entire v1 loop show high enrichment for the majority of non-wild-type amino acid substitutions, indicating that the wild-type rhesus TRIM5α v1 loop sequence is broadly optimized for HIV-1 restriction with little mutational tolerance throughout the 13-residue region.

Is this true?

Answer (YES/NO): NO